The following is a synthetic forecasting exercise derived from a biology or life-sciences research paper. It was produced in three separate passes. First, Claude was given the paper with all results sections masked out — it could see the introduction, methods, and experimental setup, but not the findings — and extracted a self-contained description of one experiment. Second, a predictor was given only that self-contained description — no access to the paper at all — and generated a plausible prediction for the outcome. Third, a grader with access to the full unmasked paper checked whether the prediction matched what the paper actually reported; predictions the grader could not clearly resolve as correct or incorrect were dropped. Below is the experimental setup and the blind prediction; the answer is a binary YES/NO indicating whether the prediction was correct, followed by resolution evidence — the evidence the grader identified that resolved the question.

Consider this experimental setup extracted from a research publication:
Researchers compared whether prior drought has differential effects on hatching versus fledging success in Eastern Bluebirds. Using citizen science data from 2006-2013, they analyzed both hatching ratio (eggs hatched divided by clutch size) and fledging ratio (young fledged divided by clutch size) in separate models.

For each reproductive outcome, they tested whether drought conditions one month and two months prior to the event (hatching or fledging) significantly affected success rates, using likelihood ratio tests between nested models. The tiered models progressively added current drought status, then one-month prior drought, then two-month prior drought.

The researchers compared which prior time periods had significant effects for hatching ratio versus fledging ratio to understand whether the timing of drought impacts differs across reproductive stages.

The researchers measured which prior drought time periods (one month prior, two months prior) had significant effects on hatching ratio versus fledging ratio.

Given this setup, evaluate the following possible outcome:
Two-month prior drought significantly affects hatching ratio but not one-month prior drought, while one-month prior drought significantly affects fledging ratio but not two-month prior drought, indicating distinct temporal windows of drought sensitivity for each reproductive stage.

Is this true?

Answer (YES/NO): NO